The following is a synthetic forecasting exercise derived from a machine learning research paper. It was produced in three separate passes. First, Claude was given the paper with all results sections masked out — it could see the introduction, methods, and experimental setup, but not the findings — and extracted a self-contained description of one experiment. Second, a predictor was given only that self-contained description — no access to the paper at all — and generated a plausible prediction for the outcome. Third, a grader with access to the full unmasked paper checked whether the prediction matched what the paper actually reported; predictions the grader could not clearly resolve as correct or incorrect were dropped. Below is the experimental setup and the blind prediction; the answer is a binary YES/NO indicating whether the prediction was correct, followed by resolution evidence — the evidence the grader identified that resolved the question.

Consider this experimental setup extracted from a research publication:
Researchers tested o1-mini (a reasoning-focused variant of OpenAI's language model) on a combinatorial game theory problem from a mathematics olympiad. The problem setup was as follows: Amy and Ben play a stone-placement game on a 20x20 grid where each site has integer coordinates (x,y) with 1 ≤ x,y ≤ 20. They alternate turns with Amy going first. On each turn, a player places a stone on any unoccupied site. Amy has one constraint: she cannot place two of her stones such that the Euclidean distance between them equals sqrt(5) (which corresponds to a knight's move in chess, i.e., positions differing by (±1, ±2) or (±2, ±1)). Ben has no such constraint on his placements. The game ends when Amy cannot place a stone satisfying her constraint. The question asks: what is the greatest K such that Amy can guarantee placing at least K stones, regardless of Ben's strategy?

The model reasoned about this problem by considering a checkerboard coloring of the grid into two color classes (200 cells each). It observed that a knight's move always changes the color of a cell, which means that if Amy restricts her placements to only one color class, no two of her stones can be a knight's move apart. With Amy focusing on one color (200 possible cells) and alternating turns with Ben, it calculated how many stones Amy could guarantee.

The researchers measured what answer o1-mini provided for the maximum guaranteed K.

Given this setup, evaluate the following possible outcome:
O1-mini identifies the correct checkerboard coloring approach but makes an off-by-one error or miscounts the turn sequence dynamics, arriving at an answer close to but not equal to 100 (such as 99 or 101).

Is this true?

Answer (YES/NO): NO